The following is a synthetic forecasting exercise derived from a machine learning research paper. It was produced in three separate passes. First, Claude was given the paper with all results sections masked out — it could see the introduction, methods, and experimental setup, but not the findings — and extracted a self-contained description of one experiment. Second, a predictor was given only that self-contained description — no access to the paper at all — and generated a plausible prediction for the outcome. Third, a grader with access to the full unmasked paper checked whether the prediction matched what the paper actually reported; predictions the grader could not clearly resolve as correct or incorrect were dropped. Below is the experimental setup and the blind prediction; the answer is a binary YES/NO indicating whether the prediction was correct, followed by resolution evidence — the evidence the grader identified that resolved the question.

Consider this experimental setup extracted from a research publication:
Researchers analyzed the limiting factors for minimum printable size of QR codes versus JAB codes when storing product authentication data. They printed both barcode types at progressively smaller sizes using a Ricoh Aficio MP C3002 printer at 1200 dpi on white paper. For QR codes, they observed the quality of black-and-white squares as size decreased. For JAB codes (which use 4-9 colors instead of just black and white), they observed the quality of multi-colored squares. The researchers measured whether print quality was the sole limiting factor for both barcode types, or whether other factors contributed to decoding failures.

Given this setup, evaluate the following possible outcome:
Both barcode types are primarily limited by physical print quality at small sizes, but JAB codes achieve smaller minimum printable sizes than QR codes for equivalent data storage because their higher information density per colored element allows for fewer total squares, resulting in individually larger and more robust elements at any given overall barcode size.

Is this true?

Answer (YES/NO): NO